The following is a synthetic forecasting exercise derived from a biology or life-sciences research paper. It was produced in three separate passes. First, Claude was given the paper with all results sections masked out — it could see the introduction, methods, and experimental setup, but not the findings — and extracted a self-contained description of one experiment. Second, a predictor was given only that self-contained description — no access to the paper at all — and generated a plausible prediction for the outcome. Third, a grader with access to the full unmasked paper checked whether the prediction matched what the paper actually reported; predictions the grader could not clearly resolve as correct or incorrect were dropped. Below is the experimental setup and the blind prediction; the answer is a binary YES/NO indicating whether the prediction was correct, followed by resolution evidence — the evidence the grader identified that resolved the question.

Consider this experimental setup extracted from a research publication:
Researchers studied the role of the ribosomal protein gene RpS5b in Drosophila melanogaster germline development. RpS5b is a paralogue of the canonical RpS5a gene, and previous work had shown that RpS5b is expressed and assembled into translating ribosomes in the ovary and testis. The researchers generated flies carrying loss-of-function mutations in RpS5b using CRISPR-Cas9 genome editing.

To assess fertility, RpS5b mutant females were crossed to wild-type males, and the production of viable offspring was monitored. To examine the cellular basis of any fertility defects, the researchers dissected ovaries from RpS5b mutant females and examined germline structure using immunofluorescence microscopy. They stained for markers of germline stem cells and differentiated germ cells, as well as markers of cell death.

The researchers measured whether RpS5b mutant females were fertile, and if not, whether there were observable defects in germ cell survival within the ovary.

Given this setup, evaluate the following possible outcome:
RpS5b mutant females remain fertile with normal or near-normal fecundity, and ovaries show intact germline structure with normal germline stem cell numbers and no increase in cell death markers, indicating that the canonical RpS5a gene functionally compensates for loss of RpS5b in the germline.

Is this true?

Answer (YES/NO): NO